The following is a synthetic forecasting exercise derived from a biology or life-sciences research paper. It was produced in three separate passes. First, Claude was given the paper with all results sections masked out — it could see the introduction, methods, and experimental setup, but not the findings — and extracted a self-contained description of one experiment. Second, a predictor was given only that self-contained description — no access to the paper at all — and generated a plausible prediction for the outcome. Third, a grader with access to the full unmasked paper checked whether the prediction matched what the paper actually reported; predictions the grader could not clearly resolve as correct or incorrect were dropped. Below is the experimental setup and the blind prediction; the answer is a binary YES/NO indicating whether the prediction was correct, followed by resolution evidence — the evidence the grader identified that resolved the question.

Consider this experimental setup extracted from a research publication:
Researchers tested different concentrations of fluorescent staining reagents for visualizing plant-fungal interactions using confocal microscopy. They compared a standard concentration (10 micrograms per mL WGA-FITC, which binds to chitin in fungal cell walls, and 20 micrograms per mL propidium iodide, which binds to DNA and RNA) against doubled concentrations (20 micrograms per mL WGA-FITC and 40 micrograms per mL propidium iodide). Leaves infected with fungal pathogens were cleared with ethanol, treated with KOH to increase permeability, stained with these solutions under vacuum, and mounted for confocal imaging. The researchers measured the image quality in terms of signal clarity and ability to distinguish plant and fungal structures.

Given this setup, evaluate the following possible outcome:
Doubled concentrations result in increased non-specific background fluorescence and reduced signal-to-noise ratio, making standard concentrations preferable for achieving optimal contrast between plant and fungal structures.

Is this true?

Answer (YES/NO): NO